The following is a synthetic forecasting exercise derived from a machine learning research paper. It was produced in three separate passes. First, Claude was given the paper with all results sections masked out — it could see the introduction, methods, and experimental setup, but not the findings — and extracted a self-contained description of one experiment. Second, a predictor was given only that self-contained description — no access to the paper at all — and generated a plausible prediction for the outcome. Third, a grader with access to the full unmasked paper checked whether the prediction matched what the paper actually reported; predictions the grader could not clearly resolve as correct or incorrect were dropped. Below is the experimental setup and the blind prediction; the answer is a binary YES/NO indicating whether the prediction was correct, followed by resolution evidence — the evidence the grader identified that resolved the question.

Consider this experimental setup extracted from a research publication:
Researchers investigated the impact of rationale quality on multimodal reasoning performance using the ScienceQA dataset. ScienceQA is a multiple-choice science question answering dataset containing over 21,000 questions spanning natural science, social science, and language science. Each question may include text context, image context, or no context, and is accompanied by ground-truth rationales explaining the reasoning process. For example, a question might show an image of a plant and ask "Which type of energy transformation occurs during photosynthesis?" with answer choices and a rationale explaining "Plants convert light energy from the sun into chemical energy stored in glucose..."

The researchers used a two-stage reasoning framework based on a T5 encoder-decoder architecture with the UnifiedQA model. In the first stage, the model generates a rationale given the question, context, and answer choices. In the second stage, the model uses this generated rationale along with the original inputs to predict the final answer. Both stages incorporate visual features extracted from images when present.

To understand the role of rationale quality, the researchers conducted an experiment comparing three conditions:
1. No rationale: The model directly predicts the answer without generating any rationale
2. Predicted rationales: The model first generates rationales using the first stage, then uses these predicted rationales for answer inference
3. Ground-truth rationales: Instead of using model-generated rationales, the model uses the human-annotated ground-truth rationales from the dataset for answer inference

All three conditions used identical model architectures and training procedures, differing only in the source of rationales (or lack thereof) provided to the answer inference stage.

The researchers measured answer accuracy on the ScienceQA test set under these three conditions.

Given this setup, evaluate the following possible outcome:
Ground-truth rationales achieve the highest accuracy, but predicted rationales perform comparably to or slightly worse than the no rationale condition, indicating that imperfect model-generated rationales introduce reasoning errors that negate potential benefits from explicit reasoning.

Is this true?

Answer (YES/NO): NO